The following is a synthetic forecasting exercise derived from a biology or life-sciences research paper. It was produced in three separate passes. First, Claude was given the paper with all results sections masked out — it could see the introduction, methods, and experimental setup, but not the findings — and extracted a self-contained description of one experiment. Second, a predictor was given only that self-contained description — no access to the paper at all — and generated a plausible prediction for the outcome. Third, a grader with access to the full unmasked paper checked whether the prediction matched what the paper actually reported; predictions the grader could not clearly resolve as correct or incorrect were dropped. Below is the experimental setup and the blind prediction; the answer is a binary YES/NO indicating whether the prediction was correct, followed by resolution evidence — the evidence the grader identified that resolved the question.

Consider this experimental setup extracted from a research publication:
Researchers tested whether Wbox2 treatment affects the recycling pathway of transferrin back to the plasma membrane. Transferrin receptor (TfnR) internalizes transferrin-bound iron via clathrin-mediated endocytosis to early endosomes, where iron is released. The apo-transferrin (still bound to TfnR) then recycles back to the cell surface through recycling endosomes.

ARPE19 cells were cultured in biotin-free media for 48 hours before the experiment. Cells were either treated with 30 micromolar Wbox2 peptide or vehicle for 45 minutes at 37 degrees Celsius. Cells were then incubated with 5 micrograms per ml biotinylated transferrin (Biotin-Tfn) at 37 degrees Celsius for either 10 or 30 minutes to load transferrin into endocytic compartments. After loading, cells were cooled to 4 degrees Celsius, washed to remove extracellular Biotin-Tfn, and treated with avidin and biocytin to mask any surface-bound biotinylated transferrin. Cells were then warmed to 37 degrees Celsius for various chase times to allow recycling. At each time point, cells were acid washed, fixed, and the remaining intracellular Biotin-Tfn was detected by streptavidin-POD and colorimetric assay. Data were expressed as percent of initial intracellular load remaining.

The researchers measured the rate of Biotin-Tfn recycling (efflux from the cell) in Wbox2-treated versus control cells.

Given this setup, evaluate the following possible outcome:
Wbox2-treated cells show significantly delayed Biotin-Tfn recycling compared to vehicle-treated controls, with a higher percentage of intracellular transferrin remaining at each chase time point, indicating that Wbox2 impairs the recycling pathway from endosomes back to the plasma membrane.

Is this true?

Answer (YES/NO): NO